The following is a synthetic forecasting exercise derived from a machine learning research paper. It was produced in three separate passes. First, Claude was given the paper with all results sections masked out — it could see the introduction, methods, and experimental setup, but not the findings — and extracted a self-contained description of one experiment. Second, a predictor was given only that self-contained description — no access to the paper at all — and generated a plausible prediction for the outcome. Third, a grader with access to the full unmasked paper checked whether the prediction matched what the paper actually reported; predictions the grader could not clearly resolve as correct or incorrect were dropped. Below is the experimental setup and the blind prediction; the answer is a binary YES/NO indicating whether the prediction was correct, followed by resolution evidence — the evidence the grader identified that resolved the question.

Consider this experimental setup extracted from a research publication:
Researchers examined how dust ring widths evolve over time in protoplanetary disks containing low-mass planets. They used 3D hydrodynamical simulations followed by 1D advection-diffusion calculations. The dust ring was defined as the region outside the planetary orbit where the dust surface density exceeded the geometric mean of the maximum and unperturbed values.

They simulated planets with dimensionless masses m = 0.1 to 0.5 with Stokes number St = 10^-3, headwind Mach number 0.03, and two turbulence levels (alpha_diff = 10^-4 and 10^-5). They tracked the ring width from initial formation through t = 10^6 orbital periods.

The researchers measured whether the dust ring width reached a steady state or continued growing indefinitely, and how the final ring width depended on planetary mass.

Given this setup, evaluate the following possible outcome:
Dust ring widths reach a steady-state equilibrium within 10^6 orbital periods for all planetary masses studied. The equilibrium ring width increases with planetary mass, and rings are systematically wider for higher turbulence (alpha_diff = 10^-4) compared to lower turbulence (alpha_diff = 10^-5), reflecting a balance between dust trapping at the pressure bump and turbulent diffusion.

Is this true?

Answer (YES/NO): NO